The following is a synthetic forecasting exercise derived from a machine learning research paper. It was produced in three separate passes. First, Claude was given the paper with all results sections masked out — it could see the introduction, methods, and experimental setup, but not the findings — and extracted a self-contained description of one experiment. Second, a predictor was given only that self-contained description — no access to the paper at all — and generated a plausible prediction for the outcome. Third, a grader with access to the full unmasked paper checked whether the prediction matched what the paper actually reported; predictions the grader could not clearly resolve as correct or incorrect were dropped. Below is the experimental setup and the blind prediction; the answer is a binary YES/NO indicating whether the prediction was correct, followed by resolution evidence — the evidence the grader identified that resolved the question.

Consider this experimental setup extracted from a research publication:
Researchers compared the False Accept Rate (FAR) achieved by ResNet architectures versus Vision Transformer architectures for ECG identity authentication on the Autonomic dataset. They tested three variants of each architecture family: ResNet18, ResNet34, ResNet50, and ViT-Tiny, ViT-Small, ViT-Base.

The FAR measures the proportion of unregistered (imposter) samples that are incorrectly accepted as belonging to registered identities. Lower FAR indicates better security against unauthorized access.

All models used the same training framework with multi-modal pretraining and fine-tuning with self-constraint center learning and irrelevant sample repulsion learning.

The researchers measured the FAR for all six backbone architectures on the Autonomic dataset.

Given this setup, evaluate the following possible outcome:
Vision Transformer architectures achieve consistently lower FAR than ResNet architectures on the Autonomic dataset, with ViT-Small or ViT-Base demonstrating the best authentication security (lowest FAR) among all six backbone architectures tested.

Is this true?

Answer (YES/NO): NO